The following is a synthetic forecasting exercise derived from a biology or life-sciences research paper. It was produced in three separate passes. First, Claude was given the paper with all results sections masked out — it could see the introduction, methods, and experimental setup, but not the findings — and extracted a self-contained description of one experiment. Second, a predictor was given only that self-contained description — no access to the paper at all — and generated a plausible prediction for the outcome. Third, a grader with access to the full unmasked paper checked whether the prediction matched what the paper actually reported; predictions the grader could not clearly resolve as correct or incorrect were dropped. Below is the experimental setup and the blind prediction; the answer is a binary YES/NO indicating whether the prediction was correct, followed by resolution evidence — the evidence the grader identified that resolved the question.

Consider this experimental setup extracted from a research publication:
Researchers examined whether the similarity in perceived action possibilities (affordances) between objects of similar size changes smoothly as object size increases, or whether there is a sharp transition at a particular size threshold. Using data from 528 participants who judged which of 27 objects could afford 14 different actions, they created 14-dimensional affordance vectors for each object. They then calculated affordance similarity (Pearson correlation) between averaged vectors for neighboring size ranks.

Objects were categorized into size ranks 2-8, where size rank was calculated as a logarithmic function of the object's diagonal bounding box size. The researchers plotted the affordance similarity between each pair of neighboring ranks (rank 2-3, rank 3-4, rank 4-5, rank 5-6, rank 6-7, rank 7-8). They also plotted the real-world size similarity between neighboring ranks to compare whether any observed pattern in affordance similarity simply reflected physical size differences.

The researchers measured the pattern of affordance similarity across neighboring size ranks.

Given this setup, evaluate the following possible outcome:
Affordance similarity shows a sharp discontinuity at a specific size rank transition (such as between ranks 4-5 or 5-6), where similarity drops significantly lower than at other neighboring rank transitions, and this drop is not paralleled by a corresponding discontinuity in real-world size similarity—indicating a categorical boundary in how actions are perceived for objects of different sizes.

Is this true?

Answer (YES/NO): YES